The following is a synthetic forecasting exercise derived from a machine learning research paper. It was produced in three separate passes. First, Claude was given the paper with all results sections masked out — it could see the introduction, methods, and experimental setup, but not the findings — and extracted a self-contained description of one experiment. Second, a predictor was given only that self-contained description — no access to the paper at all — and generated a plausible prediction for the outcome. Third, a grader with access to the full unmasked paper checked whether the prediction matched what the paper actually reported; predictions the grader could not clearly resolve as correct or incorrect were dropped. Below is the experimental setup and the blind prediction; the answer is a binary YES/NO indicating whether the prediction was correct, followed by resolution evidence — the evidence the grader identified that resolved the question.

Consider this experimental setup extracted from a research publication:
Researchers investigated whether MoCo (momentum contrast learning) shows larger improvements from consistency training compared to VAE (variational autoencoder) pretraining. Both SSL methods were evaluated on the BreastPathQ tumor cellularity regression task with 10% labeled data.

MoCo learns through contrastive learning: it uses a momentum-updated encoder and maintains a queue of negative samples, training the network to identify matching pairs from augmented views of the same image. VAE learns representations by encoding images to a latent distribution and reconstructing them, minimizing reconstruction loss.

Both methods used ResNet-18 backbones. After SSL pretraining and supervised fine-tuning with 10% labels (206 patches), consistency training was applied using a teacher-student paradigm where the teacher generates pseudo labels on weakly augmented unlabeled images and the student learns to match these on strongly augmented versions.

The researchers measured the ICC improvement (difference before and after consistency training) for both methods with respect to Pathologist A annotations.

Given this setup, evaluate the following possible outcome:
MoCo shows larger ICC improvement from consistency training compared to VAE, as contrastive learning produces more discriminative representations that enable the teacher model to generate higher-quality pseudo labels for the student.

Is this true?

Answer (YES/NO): YES